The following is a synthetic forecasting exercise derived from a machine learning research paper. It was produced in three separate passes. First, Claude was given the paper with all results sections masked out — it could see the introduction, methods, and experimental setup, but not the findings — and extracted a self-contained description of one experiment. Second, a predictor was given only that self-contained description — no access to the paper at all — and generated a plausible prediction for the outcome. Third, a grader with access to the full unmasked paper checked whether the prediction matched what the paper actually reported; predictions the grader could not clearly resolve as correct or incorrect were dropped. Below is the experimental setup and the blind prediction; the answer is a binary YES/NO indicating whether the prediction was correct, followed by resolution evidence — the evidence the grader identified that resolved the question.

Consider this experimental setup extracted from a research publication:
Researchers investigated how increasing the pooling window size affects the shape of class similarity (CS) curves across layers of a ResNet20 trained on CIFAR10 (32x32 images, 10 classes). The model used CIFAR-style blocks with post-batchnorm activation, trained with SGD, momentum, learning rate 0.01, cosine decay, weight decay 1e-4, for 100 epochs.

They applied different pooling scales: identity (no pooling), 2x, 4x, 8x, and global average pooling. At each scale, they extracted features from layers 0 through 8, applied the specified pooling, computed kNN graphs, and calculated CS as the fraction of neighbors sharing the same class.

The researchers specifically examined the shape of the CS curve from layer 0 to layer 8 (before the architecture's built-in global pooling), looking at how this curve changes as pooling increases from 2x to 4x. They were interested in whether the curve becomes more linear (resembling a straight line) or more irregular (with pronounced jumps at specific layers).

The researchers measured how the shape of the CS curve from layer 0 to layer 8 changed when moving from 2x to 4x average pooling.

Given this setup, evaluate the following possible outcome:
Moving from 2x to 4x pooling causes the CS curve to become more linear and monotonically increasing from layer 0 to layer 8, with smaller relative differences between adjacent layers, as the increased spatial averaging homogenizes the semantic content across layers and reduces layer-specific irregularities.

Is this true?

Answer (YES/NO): YES